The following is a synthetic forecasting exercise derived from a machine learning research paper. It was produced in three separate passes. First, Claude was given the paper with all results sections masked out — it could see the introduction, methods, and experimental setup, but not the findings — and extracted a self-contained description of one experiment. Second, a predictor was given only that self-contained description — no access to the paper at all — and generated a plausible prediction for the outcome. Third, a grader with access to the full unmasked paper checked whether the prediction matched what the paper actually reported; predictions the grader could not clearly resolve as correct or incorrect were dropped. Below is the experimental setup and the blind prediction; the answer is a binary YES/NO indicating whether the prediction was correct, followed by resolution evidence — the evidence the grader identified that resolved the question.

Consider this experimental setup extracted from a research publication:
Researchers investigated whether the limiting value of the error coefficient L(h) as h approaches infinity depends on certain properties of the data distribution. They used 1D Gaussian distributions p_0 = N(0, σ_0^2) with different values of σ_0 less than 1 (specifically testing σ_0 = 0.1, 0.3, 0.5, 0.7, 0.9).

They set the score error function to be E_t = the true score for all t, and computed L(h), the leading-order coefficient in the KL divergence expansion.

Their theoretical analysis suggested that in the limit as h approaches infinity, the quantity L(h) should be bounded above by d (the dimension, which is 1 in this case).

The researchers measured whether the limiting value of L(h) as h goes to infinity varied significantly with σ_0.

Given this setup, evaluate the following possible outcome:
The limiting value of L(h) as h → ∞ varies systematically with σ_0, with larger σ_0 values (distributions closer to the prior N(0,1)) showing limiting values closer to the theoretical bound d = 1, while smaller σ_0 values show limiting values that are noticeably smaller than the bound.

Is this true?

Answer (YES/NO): NO